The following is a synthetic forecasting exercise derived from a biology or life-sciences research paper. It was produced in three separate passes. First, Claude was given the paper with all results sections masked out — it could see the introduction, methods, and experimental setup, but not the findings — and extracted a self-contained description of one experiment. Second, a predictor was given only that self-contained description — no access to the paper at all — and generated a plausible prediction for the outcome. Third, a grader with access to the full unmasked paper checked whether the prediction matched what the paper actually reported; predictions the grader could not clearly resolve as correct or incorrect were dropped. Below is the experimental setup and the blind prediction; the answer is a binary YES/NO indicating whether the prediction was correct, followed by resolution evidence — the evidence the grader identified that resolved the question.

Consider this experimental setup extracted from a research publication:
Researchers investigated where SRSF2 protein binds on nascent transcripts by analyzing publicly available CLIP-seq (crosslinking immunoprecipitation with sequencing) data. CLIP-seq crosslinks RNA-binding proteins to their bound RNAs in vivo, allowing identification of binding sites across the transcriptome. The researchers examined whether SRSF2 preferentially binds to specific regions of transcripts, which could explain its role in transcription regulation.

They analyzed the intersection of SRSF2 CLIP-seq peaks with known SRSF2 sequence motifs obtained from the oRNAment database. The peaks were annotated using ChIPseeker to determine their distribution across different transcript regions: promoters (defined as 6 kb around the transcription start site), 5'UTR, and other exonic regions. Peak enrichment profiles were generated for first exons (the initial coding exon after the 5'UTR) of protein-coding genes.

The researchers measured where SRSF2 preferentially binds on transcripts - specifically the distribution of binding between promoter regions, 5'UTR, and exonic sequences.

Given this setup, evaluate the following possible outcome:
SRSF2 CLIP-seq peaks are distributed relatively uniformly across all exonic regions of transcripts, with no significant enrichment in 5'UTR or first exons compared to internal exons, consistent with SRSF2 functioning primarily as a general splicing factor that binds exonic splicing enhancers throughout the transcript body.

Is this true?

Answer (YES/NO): NO